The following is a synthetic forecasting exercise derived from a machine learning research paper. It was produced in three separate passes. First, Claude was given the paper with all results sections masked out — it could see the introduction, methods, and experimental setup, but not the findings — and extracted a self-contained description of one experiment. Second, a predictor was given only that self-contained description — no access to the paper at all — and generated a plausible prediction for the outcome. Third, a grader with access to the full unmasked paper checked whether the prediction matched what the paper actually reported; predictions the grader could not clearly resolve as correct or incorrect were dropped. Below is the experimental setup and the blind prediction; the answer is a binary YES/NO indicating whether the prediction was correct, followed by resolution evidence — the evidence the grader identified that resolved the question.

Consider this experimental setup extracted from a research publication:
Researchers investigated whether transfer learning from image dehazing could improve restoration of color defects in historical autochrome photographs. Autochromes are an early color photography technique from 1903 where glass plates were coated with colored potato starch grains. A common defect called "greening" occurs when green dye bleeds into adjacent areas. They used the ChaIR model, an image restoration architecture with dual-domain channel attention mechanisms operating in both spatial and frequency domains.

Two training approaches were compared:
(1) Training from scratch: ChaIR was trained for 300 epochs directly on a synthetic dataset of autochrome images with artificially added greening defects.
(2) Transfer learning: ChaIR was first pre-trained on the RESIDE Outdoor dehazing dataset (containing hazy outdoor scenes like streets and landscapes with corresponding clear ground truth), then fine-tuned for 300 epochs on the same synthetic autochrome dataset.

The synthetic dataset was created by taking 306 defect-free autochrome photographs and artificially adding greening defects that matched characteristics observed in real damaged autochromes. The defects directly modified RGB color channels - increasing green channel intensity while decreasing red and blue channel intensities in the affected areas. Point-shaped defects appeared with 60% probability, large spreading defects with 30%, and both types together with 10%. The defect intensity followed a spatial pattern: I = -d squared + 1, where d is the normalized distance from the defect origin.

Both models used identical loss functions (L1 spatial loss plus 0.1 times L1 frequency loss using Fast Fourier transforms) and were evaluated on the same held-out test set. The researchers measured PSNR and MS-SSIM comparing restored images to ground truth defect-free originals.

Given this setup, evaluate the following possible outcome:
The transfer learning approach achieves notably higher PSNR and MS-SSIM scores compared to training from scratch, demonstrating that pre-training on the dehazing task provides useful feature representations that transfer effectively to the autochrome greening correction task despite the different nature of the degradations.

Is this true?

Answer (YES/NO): YES